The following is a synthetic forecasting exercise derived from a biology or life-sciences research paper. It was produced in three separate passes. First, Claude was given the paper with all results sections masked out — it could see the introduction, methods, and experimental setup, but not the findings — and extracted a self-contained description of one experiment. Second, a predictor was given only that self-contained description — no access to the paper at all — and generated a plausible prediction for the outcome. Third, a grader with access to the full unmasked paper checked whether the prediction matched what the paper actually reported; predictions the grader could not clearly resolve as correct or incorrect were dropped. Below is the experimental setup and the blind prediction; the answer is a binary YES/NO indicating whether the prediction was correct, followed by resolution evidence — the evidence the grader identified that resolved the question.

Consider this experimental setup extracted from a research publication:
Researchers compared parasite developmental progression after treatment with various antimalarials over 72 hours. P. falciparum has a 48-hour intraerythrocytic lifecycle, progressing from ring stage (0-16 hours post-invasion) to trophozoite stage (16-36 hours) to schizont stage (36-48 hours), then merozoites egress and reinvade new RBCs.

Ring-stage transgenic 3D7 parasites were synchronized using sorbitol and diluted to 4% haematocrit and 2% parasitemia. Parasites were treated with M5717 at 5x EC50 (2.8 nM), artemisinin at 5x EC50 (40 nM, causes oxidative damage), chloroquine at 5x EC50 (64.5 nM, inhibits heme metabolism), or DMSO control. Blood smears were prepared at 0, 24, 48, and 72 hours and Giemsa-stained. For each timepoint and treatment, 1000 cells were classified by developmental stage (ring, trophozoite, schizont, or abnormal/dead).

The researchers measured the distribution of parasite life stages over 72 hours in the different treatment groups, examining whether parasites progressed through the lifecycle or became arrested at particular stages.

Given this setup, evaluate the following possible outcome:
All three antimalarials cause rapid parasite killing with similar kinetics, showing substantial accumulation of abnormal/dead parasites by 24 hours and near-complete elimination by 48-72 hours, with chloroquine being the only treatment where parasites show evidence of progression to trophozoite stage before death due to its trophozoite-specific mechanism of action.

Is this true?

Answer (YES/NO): NO